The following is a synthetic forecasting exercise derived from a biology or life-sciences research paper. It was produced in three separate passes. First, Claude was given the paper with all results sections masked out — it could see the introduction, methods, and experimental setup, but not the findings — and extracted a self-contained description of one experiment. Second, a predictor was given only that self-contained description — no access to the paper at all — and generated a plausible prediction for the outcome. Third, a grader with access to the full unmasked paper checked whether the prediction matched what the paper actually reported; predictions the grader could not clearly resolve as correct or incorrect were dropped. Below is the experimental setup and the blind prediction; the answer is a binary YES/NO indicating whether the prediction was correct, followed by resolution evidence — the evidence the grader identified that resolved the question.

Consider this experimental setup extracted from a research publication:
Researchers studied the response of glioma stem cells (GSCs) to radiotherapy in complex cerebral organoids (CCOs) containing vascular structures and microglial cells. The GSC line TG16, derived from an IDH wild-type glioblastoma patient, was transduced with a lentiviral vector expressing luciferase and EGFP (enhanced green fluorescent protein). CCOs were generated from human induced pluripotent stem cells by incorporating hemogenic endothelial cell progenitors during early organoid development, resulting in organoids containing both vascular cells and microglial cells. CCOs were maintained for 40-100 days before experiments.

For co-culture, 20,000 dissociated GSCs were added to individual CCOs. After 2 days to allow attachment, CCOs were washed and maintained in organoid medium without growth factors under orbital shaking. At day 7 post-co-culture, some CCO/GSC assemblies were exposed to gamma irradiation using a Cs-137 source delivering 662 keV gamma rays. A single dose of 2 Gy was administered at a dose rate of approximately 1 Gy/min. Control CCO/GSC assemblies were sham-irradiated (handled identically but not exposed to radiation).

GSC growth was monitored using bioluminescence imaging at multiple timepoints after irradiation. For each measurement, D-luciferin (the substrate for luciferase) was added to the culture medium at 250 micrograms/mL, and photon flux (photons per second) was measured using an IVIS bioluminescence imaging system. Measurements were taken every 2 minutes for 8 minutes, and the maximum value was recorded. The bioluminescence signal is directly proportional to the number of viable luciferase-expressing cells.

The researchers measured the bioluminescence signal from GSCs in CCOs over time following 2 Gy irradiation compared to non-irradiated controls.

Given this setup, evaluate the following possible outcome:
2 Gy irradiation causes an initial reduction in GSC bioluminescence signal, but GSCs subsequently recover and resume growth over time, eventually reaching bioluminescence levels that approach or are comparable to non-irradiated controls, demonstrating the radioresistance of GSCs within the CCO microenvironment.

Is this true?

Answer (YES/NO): NO